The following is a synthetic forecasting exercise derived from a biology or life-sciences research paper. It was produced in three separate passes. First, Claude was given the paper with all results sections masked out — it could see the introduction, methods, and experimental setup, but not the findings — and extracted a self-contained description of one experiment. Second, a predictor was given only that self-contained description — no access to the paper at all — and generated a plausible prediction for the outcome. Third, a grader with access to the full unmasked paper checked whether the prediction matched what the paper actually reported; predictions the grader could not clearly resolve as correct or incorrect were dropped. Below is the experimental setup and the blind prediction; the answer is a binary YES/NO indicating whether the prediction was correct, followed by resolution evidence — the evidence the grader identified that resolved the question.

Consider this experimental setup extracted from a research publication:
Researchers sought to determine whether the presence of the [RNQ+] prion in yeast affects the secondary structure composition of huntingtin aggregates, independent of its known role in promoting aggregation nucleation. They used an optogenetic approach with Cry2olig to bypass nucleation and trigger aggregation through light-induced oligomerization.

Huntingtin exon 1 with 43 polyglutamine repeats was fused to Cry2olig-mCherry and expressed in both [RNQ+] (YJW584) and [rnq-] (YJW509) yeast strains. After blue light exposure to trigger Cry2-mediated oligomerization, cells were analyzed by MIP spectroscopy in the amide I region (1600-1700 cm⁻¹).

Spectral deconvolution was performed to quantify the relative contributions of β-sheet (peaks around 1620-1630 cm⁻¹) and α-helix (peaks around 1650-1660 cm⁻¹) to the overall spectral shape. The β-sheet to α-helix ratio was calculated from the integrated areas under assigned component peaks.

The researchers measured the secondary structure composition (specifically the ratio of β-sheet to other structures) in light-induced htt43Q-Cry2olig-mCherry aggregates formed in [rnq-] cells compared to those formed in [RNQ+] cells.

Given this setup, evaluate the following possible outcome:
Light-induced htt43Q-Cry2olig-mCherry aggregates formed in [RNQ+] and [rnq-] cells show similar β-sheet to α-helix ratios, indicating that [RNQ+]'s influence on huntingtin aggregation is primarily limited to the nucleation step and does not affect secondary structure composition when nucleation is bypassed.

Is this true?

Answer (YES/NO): NO